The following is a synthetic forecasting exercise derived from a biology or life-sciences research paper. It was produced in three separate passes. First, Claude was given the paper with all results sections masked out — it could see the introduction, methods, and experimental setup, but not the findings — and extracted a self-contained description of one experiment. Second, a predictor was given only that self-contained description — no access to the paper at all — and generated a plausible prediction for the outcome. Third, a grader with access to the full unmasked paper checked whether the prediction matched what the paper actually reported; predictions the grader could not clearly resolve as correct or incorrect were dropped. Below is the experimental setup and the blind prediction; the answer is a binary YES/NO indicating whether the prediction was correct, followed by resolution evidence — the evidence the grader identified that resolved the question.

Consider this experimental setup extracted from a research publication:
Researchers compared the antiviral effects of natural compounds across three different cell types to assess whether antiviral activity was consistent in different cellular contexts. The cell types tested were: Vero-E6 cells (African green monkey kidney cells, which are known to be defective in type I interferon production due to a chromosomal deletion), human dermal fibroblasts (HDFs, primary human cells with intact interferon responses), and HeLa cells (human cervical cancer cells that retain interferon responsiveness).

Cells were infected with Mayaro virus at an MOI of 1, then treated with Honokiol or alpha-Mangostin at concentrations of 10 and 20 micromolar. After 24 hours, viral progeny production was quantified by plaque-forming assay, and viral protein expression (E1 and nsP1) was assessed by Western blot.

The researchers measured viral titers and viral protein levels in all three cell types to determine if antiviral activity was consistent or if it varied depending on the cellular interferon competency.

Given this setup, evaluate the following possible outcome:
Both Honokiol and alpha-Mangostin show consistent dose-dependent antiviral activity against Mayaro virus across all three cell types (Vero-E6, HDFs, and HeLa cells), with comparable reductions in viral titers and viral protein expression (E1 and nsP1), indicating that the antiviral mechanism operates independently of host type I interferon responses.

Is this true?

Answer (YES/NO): NO